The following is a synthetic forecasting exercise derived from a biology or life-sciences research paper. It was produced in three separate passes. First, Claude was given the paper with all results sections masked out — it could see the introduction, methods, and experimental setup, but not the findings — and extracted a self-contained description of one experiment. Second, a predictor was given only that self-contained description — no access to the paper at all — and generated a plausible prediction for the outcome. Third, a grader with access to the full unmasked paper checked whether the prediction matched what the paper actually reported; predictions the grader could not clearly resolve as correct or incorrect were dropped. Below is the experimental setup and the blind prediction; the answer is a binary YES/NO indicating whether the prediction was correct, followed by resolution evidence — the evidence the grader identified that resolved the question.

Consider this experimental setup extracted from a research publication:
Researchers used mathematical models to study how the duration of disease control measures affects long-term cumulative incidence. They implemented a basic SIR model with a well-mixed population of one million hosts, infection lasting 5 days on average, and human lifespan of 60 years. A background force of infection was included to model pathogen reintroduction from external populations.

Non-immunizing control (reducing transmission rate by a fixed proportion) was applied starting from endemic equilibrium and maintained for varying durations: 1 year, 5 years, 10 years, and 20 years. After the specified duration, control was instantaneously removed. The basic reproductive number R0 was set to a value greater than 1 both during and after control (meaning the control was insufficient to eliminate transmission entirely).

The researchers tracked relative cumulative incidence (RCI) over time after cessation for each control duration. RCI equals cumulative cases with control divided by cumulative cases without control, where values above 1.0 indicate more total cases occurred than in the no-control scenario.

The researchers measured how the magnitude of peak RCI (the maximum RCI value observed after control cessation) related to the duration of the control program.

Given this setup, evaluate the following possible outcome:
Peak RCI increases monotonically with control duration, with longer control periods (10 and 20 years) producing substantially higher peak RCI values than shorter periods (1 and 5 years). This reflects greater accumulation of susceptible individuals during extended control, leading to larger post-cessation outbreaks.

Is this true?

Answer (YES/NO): NO